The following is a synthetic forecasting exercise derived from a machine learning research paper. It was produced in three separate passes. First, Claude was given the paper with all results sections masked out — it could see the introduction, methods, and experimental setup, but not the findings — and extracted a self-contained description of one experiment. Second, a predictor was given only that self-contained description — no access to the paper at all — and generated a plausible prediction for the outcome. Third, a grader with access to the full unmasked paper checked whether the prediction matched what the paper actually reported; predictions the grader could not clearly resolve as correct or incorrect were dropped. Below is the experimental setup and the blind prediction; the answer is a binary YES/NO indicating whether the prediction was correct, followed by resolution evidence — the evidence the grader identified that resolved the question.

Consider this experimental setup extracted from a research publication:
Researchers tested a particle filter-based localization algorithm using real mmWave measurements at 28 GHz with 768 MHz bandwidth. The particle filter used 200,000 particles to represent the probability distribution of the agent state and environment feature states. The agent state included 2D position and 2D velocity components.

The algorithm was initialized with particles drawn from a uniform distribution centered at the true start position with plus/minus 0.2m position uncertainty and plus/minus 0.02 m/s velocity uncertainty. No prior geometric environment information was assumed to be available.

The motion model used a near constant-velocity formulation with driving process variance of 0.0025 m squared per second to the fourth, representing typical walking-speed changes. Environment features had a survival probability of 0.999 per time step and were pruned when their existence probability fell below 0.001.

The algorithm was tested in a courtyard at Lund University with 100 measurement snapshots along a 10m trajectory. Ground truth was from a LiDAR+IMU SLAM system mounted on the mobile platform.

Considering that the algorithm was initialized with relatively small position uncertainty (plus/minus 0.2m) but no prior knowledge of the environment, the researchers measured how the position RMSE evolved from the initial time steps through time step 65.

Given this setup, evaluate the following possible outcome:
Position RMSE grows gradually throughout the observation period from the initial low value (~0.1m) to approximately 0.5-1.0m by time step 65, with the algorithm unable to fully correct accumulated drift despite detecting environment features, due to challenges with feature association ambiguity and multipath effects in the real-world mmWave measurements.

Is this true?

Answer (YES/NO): NO